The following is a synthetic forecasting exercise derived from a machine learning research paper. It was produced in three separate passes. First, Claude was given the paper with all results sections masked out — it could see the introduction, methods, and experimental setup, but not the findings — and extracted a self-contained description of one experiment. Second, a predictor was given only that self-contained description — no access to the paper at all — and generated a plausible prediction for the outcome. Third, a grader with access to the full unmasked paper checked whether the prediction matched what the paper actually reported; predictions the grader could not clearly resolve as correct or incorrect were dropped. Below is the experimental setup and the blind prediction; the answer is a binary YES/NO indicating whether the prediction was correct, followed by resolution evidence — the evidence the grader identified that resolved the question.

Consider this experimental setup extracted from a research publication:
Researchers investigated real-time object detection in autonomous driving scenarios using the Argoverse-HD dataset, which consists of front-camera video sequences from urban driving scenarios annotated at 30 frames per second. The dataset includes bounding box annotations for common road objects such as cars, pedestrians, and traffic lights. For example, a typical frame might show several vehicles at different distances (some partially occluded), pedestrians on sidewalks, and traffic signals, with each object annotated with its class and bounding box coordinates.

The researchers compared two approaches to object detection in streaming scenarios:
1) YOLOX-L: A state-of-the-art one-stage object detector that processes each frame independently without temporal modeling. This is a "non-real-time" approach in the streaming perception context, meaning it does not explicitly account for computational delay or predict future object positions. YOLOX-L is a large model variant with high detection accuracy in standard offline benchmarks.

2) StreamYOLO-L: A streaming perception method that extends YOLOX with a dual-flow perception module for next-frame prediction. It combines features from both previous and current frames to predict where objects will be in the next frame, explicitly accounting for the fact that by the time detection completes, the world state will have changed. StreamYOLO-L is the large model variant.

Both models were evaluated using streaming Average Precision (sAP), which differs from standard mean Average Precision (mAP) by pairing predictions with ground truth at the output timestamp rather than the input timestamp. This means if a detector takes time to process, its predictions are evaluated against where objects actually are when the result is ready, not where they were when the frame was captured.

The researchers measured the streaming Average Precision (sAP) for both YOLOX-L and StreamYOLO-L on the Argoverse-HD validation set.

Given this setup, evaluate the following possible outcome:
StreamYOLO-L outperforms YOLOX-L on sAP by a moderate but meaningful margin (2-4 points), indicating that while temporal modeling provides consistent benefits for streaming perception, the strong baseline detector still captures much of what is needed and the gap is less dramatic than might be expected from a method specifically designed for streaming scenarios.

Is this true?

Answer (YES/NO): YES